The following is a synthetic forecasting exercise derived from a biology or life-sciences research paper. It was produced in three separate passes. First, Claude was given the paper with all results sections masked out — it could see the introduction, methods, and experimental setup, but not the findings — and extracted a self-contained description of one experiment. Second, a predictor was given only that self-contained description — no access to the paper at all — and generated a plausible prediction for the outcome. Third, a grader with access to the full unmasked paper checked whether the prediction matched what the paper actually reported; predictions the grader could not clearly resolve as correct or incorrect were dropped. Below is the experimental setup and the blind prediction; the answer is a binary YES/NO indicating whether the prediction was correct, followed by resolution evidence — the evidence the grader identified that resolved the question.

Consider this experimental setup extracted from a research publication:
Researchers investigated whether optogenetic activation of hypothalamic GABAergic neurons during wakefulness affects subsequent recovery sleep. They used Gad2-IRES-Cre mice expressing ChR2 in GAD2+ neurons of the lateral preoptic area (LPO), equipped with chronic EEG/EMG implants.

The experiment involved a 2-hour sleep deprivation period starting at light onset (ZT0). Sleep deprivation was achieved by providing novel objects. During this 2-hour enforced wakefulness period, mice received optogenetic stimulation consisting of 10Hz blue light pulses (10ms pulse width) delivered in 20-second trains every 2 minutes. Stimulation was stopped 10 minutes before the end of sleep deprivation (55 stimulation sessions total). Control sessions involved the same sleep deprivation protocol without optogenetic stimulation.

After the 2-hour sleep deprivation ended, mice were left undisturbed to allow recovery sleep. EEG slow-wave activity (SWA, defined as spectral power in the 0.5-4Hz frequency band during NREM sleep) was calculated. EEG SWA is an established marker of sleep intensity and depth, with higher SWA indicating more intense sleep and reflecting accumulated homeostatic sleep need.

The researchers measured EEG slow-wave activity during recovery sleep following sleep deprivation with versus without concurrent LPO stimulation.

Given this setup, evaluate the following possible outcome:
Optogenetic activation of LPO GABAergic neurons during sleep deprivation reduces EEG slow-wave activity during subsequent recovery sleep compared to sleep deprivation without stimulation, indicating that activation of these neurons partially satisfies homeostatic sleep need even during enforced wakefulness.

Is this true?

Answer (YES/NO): NO